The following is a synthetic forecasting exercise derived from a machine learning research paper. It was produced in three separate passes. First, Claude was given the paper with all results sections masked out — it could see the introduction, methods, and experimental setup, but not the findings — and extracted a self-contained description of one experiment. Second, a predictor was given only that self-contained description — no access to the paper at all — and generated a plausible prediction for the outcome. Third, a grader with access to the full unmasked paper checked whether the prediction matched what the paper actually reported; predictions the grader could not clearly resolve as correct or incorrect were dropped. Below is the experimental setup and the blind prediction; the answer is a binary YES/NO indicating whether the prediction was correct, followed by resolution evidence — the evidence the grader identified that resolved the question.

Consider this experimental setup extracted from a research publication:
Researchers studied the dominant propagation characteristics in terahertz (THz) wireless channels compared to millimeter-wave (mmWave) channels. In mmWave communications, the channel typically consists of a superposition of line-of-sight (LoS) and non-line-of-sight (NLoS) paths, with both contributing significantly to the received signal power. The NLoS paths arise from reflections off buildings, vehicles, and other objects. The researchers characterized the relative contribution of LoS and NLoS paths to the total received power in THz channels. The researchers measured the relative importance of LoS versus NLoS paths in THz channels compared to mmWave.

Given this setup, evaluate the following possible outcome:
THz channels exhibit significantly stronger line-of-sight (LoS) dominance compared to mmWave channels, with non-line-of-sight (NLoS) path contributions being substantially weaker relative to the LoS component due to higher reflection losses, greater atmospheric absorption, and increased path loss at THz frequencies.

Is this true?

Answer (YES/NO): YES